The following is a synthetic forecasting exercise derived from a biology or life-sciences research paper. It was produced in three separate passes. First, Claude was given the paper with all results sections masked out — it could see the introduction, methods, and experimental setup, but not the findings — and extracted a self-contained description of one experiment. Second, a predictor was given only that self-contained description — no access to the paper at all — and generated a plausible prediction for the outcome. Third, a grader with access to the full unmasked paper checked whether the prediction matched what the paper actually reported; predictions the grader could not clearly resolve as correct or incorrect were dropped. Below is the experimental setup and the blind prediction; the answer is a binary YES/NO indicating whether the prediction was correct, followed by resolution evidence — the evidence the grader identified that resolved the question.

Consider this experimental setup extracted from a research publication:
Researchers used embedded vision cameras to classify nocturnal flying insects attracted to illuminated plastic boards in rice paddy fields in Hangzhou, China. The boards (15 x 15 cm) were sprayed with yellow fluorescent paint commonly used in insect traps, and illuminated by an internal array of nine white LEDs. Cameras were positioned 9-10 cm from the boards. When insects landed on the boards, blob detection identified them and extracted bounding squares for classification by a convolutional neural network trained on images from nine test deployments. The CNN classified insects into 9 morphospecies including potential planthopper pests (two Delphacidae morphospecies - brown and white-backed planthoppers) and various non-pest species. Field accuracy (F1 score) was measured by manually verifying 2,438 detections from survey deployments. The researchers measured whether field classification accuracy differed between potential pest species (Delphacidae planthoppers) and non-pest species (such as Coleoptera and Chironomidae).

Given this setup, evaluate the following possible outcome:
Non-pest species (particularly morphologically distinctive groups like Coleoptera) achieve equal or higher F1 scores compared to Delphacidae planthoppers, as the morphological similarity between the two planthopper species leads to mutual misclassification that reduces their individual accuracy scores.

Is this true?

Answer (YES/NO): YES